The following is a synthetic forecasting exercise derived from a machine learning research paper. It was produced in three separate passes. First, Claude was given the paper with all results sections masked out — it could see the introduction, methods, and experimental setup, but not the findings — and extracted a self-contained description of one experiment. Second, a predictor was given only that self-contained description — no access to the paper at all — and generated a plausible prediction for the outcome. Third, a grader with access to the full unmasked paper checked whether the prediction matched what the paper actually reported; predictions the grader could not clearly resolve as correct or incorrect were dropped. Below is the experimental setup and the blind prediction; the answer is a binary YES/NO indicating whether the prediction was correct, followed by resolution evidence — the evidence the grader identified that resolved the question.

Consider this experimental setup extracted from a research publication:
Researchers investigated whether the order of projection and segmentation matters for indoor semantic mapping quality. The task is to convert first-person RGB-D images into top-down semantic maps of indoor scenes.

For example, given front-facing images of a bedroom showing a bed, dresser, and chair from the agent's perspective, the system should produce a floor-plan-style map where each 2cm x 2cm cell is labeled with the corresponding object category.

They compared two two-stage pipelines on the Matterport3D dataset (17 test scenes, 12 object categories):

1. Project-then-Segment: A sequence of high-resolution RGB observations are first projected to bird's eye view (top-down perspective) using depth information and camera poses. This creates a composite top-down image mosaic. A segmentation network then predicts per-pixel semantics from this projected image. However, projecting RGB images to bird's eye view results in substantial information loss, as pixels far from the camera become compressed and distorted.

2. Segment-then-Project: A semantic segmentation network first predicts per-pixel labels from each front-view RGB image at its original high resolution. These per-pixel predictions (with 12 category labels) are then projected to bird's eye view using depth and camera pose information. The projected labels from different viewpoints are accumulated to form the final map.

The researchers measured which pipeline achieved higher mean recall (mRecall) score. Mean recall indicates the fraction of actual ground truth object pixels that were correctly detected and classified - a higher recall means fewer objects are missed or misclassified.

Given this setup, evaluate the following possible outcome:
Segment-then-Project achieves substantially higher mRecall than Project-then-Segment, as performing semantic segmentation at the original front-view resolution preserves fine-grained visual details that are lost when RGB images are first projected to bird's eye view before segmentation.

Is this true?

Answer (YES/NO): YES